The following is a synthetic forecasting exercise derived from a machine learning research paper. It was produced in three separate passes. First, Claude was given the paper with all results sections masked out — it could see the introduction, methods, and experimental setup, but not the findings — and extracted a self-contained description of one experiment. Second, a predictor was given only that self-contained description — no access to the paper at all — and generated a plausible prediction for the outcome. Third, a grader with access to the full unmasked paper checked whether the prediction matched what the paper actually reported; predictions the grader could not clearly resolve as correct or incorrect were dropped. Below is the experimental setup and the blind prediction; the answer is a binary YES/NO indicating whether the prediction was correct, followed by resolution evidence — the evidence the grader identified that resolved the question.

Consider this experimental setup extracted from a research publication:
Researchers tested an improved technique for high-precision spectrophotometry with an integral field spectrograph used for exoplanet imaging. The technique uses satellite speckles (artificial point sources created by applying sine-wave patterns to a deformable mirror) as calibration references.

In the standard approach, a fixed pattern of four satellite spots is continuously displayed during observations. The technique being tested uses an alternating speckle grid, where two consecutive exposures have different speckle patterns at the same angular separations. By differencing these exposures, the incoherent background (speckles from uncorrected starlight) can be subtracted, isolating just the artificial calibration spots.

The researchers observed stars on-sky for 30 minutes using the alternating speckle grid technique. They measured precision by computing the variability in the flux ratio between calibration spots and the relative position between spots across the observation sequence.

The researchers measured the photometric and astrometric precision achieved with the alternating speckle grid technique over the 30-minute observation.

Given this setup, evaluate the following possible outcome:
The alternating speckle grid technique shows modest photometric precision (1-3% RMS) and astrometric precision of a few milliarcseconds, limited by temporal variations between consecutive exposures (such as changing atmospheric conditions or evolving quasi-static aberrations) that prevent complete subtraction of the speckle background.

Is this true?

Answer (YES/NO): NO